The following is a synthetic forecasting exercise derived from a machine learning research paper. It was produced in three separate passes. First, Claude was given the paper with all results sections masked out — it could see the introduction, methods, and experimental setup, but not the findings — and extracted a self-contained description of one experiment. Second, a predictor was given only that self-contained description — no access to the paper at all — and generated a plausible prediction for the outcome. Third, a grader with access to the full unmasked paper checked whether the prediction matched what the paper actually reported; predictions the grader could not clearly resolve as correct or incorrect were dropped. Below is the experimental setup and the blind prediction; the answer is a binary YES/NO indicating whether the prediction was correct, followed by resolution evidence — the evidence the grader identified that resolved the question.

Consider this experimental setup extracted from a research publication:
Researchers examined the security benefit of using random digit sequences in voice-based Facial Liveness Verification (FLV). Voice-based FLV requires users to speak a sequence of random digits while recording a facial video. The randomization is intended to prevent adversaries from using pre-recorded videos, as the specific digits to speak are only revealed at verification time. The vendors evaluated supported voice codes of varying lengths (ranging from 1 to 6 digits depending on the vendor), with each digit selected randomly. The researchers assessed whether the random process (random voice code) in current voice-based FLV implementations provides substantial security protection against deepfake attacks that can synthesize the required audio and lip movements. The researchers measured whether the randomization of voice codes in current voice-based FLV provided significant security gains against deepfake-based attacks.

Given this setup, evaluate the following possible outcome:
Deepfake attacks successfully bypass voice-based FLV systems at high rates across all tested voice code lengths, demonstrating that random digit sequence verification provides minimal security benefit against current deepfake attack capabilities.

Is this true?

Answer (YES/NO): YES